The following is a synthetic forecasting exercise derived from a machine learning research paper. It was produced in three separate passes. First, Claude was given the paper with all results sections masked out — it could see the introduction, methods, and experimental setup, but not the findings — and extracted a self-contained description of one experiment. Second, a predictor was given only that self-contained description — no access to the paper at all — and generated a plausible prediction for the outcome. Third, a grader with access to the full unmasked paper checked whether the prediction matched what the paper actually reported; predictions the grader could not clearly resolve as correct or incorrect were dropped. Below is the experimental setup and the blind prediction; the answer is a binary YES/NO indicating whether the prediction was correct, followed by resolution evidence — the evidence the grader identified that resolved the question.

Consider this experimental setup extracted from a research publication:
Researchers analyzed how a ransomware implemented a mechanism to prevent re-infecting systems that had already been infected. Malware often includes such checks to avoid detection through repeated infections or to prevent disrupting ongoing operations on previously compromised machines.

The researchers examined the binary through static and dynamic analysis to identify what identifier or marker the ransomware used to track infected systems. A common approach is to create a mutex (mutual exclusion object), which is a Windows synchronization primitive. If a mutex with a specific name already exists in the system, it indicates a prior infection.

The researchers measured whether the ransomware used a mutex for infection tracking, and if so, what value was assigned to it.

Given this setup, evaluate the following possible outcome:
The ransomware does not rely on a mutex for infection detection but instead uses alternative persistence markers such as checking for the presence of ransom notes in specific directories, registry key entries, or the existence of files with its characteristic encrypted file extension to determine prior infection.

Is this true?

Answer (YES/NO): NO